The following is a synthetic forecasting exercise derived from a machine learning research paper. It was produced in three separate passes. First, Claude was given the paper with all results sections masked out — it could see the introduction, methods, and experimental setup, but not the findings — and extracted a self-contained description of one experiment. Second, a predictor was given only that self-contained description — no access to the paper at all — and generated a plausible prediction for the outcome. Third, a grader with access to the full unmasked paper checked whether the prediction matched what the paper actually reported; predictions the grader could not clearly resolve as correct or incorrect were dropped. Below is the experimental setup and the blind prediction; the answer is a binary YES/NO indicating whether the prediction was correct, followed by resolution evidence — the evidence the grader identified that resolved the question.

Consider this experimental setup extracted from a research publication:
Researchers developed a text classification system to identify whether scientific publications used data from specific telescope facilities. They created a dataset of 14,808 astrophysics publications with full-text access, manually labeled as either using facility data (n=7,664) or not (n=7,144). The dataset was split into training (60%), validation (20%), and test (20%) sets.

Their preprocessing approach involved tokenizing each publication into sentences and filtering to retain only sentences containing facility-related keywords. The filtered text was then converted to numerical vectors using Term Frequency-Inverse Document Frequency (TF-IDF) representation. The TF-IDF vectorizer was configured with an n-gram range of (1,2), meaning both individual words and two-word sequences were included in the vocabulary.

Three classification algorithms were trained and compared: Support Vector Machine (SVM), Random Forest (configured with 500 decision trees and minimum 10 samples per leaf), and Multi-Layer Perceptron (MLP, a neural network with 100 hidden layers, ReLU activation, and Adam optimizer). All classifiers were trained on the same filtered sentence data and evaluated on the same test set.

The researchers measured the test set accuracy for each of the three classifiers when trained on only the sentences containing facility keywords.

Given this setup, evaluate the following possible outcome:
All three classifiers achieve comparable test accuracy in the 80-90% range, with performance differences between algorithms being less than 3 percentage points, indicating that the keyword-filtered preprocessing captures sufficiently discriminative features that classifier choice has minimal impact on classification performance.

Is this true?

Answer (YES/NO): NO